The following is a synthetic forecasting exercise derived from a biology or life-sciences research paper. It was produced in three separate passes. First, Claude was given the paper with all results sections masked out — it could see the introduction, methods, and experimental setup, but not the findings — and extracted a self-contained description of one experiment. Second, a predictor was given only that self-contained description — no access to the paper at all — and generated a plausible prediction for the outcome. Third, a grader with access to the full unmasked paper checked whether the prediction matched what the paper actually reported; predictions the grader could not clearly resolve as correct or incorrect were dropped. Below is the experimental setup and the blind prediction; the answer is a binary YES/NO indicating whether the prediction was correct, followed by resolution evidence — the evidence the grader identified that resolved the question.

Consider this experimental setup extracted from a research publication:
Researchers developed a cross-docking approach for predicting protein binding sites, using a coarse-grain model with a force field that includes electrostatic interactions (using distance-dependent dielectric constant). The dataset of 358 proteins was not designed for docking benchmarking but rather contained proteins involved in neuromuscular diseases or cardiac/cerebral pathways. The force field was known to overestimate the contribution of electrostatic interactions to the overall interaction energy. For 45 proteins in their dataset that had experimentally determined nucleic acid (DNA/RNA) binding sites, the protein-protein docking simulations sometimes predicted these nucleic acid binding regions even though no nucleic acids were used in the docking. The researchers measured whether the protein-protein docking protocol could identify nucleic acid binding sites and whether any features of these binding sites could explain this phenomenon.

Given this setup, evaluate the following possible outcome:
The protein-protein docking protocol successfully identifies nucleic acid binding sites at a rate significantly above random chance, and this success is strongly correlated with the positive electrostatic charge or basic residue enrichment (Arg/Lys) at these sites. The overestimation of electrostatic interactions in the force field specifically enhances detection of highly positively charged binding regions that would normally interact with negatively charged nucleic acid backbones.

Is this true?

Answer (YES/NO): YES